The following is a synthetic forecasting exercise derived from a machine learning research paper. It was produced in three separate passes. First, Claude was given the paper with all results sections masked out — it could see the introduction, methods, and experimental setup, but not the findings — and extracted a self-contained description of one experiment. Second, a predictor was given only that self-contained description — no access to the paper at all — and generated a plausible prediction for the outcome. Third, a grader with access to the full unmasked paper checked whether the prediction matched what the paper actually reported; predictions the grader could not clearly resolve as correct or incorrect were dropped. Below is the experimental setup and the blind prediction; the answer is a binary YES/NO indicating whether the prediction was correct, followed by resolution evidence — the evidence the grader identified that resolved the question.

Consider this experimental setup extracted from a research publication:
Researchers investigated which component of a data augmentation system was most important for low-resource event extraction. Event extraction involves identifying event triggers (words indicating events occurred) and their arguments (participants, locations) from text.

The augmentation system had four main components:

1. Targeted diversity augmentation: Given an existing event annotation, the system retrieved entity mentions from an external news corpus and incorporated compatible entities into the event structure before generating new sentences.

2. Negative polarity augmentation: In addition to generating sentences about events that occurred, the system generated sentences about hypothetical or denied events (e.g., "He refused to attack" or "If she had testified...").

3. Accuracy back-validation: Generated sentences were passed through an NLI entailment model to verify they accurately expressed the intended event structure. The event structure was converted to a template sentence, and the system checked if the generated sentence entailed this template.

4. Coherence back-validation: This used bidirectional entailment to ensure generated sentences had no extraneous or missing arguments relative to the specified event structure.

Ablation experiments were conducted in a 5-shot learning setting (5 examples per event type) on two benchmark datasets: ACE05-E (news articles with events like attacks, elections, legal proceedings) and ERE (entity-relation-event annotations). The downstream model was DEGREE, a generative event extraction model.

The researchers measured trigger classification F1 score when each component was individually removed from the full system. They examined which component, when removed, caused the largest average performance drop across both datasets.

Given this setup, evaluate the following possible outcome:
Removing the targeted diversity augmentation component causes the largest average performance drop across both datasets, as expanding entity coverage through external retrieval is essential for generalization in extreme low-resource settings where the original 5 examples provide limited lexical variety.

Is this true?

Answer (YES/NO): YES